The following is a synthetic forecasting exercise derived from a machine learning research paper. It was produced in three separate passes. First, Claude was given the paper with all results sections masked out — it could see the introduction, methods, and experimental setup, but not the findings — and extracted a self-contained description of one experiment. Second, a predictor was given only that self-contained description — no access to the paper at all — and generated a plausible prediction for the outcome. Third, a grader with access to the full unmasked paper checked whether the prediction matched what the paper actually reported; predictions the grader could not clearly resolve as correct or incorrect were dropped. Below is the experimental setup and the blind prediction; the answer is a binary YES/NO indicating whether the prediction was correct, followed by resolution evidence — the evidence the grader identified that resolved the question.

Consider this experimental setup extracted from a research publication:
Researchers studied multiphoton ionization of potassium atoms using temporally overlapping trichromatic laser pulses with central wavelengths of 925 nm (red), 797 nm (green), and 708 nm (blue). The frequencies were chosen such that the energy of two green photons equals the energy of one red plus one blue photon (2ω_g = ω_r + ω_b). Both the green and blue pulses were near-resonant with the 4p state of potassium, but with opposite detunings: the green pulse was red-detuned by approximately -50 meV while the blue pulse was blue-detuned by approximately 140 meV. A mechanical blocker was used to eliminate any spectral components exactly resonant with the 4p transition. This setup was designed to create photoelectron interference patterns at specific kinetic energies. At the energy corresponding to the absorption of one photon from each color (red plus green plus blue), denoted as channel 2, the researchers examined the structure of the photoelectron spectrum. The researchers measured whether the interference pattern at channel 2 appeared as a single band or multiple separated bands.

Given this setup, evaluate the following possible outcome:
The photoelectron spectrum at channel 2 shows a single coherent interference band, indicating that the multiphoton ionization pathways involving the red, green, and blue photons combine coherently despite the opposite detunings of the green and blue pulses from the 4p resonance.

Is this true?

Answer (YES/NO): NO